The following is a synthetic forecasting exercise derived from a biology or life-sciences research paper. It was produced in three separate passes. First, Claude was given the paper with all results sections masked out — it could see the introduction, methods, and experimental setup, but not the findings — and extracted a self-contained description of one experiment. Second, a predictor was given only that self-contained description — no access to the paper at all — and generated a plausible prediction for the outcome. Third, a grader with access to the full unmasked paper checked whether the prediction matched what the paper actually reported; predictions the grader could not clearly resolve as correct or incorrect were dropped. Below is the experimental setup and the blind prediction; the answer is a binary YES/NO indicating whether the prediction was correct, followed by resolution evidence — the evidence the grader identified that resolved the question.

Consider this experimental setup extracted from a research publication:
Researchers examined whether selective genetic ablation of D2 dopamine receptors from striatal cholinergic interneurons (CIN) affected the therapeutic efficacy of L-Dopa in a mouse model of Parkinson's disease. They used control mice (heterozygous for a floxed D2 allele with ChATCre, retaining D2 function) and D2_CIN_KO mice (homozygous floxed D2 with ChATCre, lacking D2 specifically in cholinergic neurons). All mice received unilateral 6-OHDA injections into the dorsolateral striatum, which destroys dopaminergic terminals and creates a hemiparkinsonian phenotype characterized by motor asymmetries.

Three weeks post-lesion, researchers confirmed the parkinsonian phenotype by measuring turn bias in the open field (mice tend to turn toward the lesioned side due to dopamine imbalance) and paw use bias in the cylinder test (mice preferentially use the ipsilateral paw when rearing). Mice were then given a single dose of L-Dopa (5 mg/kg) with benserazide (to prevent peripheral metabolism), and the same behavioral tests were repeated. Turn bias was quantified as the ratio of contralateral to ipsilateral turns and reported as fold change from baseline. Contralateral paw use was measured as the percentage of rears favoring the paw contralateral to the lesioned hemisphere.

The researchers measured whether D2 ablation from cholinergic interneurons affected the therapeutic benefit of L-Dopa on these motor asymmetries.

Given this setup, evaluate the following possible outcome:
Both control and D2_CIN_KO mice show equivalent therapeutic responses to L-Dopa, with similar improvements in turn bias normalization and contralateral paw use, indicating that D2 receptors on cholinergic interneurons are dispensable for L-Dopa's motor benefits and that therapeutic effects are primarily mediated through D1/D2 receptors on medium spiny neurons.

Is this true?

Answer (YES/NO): YES